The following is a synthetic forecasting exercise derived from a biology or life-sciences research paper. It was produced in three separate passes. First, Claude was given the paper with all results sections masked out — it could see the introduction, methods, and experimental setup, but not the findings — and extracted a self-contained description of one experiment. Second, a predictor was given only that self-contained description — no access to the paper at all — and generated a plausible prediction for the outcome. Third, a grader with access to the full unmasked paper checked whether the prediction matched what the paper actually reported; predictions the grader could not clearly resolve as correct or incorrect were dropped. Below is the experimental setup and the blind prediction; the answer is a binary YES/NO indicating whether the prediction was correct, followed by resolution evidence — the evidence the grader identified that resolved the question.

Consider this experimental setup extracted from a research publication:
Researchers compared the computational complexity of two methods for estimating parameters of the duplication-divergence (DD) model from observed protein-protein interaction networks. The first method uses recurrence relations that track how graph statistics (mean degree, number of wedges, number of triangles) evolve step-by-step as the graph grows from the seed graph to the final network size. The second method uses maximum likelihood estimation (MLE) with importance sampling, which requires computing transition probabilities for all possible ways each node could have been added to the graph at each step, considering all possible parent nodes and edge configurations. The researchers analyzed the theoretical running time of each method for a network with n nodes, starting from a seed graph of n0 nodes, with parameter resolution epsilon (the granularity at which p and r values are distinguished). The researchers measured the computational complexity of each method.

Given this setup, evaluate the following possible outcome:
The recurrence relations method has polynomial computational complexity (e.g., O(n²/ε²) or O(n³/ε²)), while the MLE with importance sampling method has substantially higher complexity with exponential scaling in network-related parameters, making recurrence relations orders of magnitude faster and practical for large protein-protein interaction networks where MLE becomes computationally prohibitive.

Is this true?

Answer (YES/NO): NO